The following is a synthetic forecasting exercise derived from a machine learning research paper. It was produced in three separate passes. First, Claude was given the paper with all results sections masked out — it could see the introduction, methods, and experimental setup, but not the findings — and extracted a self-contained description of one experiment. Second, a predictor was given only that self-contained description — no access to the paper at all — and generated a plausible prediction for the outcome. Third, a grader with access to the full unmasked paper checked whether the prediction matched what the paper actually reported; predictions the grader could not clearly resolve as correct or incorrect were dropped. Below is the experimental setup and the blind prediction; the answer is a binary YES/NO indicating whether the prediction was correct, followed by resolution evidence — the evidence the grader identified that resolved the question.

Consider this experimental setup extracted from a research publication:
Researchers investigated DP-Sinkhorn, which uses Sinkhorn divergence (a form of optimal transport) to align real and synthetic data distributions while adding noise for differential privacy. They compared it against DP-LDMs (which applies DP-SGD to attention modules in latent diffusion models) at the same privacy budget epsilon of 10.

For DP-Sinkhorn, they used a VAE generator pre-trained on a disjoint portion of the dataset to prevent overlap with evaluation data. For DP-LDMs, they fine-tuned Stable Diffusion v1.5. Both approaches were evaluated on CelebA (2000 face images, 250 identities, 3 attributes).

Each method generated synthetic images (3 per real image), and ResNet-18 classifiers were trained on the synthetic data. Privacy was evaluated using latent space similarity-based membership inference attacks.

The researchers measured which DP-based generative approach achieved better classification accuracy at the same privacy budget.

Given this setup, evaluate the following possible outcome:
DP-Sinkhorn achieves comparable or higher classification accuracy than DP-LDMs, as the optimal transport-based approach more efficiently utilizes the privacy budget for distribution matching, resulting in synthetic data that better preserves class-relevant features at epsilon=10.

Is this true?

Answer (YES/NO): NO